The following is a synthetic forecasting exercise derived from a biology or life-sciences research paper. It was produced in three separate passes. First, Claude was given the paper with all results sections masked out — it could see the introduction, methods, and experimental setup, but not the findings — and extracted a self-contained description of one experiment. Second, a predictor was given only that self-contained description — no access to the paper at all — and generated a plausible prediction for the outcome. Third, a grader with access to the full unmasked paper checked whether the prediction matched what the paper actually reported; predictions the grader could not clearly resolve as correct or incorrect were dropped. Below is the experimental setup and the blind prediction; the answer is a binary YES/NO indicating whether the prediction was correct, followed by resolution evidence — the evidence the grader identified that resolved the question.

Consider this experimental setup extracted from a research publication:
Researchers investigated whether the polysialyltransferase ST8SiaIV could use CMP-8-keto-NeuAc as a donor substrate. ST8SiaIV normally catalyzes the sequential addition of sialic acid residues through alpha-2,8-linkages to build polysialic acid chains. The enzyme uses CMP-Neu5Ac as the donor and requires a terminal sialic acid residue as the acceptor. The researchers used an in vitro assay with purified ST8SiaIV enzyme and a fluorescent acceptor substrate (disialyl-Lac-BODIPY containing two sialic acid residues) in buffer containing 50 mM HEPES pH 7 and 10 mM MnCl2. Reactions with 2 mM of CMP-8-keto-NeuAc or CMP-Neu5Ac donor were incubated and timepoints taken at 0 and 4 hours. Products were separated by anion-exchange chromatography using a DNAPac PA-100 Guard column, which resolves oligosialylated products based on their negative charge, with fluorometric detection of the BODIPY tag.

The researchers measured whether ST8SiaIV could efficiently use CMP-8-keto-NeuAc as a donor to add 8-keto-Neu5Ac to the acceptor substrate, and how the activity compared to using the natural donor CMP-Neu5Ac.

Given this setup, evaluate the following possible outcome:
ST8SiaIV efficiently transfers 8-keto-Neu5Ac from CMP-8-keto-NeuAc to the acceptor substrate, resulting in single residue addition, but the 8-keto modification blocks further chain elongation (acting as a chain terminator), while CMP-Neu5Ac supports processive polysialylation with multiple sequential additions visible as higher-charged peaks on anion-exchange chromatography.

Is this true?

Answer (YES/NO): NO